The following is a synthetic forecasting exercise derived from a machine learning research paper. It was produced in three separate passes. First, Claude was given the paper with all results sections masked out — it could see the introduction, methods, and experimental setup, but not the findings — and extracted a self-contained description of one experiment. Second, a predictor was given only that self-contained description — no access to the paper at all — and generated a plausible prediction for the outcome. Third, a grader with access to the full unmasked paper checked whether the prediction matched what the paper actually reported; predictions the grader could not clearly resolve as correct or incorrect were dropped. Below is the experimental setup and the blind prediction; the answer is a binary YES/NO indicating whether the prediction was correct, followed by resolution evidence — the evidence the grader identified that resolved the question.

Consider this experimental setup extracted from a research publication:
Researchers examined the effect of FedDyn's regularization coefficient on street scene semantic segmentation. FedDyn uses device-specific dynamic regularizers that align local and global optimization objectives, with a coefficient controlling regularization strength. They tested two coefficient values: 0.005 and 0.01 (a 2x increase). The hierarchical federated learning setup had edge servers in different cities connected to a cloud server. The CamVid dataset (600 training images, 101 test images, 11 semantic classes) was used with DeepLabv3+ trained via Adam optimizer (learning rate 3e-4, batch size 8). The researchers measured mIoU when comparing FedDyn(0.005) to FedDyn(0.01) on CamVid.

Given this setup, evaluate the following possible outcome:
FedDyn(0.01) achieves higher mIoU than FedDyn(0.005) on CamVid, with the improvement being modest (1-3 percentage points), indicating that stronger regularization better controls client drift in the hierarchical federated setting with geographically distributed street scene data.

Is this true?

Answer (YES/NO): NO